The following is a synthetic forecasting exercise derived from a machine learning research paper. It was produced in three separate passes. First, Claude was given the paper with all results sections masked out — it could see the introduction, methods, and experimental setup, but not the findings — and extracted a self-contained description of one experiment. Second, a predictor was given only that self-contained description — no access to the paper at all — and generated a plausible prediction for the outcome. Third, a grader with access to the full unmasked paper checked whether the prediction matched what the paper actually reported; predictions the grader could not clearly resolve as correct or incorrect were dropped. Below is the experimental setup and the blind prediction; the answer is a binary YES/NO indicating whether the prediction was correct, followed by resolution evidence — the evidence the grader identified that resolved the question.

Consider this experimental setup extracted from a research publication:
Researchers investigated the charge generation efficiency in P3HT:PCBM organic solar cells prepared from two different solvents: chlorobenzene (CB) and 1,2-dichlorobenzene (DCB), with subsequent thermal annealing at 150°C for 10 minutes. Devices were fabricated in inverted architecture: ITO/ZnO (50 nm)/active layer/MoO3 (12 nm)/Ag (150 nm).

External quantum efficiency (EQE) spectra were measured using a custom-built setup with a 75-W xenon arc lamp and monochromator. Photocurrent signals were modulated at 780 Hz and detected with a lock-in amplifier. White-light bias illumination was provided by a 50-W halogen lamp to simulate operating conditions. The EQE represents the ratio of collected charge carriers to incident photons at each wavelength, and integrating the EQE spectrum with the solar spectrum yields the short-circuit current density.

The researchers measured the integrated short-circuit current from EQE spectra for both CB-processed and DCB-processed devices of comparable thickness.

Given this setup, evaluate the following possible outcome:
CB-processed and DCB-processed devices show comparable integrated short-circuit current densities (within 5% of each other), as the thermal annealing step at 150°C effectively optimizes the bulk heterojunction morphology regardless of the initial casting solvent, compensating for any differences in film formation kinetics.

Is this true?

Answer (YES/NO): NO